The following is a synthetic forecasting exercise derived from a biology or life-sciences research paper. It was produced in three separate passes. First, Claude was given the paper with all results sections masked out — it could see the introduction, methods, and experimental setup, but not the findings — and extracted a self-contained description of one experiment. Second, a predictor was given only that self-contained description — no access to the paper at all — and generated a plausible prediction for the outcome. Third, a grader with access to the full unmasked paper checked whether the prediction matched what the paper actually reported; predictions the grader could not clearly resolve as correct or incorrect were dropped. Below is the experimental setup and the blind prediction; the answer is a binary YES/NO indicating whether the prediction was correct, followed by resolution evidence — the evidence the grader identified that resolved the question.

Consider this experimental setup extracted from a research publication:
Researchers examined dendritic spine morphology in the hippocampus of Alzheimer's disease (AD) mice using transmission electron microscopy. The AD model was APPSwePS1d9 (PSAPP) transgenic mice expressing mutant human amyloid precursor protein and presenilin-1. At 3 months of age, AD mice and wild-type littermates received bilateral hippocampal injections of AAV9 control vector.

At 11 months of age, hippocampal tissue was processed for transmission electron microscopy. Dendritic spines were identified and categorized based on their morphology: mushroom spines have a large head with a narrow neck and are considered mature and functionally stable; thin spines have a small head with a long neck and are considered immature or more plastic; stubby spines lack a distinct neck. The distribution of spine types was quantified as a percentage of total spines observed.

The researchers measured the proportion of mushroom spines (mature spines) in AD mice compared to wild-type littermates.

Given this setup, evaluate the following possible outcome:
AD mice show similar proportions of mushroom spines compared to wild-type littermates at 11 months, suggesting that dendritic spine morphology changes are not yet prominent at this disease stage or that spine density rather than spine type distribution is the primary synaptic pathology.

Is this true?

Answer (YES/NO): NO